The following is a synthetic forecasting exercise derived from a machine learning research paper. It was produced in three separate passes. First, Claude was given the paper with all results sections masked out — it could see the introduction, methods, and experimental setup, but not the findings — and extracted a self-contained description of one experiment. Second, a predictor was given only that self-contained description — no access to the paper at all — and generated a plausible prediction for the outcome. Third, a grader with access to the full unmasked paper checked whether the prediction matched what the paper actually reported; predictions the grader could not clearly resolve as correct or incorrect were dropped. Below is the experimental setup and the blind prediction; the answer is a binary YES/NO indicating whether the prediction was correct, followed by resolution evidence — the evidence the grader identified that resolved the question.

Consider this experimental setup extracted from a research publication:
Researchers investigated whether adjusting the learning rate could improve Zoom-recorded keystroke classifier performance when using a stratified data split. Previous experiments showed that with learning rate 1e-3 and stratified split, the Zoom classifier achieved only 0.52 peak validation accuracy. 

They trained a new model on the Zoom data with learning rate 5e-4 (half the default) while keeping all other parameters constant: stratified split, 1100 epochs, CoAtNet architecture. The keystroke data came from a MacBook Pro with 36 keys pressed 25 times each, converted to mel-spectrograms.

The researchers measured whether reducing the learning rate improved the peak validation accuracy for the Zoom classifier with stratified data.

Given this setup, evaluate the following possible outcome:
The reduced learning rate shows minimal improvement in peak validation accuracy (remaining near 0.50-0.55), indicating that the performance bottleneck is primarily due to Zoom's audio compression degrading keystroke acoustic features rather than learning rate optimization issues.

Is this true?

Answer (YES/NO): NO